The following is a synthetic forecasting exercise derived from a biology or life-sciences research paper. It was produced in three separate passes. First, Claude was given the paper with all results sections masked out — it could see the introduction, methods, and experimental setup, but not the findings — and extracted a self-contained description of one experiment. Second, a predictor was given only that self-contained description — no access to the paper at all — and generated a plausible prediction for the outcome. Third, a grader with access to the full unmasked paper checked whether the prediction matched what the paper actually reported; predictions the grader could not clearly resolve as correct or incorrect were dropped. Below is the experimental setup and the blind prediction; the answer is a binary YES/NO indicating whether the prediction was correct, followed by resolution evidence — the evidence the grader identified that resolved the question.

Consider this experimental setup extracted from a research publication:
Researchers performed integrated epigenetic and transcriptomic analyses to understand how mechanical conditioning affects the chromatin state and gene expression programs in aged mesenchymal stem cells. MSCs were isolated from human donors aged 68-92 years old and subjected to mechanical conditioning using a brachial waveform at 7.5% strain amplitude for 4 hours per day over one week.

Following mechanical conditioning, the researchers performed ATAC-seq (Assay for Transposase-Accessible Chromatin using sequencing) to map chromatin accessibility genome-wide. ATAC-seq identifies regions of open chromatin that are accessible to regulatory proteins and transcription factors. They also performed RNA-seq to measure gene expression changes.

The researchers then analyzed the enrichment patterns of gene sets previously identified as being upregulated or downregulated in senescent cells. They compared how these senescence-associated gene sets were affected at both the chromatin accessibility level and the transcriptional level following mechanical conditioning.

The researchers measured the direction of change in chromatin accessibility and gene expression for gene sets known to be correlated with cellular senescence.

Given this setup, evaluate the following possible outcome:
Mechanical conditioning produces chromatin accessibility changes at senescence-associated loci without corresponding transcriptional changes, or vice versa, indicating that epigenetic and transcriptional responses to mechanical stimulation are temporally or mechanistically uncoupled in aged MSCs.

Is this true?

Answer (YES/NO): NO